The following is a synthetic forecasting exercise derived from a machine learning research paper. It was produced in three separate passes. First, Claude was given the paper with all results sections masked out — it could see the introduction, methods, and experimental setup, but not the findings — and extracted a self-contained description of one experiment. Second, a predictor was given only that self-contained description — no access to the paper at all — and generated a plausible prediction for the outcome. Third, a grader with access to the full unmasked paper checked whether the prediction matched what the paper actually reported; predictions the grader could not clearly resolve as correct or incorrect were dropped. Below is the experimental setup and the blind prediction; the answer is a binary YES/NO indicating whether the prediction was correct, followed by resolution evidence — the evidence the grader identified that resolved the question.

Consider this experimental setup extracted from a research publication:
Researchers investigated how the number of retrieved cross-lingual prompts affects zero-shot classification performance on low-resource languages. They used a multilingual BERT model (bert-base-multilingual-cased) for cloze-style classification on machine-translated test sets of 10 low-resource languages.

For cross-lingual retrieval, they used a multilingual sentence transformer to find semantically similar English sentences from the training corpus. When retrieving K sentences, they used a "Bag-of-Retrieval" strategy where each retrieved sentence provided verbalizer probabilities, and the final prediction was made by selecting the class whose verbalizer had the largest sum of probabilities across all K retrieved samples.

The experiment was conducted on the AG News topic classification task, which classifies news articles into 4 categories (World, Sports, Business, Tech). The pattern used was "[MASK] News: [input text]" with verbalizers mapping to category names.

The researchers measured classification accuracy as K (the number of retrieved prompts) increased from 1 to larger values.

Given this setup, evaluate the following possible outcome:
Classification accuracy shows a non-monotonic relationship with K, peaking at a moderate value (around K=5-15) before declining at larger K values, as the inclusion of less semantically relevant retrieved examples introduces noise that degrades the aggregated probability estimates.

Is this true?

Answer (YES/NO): NO